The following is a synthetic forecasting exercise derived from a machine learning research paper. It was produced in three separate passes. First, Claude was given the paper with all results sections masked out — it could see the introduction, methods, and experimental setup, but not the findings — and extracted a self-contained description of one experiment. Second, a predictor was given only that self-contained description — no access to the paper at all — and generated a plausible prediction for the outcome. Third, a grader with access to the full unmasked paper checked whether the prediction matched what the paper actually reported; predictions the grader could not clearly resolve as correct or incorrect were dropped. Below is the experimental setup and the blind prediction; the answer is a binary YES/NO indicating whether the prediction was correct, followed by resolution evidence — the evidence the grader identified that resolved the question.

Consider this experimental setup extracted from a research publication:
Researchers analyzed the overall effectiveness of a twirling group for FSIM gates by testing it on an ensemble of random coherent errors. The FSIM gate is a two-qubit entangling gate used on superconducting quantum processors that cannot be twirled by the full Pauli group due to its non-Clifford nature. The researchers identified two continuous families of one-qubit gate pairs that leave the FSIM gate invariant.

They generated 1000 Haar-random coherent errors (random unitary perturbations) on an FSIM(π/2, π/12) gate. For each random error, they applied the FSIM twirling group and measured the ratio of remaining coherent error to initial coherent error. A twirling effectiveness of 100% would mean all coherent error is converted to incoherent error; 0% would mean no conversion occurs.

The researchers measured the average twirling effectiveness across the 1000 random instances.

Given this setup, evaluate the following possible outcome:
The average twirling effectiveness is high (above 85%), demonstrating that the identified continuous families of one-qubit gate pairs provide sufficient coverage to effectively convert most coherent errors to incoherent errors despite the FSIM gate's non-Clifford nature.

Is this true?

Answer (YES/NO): NO